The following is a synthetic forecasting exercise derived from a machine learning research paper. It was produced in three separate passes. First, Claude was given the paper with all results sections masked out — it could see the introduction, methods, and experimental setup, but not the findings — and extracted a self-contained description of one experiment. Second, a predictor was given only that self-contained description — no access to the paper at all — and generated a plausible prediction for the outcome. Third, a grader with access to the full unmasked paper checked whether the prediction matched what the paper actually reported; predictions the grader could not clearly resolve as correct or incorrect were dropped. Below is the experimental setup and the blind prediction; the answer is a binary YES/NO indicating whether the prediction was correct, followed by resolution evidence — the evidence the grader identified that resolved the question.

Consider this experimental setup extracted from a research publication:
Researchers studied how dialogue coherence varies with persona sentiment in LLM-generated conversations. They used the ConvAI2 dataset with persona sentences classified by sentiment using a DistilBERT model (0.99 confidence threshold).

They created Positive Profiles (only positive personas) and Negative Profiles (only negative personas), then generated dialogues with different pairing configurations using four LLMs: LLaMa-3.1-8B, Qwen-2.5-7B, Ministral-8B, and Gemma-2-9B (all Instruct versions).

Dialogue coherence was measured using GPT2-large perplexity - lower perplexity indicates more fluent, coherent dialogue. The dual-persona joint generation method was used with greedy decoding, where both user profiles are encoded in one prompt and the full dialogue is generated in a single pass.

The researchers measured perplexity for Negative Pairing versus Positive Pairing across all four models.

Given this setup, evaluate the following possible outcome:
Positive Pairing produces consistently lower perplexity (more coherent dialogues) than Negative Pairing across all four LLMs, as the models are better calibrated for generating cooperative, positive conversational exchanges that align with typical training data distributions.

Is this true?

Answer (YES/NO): YES